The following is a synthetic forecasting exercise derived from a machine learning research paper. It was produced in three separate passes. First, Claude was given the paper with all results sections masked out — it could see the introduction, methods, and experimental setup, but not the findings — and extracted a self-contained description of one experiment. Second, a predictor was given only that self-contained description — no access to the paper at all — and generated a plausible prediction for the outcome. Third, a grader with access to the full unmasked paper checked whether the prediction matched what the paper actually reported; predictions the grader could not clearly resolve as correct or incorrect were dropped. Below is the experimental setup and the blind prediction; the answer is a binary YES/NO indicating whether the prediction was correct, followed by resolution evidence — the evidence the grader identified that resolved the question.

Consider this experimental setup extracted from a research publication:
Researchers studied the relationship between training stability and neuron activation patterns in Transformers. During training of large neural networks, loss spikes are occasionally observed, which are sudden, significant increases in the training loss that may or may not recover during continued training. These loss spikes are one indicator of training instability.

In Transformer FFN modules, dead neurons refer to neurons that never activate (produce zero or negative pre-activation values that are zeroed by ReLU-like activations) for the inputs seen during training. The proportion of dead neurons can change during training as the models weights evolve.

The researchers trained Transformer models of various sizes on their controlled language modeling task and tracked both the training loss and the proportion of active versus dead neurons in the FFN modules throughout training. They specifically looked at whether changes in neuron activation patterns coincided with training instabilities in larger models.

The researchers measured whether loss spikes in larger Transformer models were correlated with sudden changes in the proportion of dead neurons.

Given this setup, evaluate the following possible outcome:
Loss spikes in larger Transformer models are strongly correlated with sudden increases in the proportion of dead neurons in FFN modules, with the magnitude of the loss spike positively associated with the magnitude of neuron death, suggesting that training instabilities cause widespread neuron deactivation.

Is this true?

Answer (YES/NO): NO